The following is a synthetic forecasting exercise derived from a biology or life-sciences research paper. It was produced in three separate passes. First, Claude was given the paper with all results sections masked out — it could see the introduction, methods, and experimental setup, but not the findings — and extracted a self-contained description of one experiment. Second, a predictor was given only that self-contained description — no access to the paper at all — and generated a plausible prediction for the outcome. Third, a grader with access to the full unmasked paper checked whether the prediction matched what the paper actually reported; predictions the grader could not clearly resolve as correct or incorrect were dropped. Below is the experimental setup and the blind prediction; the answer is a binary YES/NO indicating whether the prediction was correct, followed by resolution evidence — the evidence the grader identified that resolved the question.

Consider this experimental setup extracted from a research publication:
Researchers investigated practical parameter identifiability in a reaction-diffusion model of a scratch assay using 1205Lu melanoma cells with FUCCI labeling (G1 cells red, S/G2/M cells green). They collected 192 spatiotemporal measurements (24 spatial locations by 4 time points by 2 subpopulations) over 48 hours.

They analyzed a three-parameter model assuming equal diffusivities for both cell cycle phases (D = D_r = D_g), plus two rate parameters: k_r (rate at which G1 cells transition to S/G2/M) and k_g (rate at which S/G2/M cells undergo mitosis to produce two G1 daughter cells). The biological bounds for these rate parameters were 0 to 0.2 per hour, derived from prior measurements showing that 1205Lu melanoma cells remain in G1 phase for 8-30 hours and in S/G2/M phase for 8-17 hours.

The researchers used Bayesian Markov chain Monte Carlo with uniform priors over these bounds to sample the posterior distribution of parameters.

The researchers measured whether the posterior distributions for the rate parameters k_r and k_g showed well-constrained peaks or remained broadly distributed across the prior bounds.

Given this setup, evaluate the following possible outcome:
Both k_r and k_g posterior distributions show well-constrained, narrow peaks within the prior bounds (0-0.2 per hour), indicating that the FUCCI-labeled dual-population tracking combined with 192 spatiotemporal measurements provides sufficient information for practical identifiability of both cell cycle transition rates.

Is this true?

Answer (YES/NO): YES